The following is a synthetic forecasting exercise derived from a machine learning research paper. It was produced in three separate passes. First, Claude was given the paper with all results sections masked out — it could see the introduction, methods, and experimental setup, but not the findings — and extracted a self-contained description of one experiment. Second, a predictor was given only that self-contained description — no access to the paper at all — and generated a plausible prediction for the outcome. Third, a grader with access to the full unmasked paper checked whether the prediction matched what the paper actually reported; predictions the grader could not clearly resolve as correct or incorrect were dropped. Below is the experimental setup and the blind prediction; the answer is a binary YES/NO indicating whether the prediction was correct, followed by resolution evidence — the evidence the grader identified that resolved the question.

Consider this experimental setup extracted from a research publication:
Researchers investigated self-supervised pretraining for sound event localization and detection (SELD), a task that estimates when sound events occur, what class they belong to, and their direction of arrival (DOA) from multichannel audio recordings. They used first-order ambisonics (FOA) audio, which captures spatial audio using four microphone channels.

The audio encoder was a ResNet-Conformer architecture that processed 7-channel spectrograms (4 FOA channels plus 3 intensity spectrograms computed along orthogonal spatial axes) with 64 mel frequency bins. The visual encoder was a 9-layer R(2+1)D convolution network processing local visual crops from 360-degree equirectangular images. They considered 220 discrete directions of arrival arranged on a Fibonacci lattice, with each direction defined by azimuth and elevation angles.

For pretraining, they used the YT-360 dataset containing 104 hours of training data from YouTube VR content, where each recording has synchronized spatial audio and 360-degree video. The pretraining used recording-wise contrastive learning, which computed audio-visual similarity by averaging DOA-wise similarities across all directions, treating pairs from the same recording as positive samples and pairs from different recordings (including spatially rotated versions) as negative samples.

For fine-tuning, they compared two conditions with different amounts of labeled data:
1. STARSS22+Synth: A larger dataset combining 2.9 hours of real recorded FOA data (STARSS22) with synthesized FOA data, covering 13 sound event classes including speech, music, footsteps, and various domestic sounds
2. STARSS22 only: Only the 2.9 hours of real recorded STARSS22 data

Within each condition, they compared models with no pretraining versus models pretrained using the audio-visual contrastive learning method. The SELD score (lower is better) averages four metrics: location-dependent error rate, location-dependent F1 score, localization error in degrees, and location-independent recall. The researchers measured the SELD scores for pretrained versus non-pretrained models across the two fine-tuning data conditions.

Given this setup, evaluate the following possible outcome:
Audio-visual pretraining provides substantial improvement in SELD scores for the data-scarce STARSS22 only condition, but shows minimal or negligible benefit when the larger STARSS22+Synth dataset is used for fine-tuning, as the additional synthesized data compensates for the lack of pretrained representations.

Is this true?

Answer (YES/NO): NO